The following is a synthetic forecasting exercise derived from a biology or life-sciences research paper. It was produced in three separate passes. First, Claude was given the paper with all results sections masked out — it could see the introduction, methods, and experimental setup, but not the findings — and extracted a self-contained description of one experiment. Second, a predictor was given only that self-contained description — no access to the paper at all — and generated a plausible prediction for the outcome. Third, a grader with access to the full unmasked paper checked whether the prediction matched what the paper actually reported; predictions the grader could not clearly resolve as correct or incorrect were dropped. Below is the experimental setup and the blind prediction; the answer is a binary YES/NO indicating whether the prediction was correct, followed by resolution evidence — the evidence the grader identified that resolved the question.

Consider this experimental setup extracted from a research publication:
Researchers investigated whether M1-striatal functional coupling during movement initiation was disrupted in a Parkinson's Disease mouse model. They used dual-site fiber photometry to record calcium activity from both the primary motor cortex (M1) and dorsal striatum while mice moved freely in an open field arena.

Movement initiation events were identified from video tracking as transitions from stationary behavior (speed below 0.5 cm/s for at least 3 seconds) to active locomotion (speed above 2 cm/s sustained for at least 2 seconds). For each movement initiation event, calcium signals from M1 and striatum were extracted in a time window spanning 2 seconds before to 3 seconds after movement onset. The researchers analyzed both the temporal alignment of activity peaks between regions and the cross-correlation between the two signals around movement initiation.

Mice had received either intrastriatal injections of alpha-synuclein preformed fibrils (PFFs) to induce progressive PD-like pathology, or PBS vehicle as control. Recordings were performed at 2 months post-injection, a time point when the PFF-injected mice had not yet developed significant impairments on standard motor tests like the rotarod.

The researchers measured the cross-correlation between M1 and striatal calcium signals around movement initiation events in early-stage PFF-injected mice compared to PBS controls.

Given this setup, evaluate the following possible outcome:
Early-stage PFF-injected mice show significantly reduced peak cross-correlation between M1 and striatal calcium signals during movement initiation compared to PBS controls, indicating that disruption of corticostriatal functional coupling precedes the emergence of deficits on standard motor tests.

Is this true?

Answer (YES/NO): YES